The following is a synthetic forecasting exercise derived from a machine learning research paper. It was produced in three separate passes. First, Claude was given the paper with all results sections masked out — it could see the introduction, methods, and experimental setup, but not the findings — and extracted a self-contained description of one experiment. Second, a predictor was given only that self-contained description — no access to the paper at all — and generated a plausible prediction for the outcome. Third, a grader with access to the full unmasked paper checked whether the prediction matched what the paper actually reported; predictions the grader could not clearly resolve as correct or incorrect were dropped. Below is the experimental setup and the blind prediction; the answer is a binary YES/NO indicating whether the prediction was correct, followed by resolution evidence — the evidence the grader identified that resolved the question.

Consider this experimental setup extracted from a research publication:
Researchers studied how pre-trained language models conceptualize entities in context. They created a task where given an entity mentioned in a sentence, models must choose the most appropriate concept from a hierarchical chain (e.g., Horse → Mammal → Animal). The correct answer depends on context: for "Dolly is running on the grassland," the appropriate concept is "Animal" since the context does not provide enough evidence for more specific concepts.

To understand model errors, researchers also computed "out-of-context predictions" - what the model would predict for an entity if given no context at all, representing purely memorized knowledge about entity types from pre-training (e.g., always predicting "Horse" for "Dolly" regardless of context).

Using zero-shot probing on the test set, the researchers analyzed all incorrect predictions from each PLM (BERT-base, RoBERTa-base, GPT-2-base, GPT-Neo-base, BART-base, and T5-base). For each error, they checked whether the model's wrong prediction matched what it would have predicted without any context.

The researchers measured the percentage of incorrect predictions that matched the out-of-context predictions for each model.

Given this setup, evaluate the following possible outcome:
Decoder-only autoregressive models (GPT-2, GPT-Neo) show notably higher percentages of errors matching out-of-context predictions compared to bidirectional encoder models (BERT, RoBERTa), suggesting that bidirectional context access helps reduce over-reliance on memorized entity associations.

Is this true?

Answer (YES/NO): NO